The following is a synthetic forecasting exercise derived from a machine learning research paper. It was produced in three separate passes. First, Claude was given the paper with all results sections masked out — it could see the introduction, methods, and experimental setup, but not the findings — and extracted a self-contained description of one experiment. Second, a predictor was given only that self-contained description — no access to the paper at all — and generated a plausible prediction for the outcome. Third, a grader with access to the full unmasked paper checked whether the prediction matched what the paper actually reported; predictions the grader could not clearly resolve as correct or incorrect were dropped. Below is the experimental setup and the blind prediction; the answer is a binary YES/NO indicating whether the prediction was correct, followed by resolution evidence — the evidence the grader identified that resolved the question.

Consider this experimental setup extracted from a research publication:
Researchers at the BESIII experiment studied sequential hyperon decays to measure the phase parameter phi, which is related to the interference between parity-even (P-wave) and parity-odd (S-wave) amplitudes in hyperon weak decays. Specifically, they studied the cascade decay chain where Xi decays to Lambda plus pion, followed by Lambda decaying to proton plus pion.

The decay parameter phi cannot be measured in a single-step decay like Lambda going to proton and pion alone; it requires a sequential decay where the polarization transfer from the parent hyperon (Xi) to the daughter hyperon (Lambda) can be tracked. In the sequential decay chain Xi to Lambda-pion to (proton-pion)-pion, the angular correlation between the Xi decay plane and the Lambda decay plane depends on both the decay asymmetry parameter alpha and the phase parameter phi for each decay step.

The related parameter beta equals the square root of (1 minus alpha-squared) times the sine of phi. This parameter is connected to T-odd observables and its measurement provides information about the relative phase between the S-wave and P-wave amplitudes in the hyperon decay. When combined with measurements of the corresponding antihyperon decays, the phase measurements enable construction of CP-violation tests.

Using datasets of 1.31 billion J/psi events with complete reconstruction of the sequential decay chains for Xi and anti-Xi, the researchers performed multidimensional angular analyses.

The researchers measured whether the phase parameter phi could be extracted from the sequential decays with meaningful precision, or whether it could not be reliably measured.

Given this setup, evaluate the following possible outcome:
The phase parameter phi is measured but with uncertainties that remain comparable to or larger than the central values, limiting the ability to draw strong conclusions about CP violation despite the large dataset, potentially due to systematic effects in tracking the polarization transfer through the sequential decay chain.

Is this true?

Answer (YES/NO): NO